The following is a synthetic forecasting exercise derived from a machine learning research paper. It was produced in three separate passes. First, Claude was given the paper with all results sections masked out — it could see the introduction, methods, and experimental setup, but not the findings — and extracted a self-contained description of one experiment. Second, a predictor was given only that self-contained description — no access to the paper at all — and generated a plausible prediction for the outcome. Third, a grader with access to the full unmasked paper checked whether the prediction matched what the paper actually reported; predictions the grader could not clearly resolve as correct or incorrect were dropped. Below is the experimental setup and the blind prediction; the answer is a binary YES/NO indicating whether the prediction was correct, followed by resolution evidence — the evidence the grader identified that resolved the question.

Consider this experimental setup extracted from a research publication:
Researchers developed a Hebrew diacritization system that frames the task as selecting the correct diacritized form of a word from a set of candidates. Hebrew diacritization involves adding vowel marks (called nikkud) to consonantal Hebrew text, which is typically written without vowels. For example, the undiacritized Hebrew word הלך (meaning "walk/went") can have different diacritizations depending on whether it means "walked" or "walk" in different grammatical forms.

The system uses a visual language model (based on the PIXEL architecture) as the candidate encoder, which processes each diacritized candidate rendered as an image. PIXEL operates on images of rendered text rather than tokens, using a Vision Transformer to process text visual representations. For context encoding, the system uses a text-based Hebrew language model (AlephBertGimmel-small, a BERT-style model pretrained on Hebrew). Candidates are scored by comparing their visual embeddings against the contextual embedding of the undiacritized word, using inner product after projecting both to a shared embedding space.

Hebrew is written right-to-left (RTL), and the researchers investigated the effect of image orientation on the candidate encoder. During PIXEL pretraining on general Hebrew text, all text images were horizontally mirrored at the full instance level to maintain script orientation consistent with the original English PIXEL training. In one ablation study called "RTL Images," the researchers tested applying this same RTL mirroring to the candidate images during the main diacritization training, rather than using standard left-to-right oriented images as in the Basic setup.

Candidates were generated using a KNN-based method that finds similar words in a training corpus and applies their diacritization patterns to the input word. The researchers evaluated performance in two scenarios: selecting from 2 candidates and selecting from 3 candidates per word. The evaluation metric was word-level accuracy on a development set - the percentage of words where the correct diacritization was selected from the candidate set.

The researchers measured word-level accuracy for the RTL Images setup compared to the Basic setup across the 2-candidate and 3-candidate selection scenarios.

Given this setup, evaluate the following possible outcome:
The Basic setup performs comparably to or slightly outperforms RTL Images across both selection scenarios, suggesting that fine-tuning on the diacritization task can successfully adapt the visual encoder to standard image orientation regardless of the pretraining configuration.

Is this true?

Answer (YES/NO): NO